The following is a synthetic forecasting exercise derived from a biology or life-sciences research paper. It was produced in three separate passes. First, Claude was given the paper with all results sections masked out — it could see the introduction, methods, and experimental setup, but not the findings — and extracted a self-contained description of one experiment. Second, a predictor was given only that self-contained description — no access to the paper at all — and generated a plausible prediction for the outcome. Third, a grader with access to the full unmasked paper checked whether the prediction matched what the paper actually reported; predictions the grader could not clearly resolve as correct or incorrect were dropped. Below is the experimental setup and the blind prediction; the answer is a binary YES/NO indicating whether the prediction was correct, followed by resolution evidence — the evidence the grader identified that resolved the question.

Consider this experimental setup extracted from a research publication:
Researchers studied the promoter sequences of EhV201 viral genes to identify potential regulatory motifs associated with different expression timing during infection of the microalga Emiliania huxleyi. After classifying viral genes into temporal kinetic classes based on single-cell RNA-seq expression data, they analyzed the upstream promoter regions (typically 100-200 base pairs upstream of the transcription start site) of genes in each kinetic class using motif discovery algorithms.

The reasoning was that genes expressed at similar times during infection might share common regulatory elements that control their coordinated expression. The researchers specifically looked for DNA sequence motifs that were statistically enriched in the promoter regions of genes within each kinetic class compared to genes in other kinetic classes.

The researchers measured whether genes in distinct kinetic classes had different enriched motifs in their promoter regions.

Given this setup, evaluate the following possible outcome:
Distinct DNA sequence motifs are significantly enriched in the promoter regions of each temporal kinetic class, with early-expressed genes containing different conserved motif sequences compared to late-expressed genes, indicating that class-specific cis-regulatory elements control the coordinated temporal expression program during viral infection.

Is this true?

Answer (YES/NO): YES